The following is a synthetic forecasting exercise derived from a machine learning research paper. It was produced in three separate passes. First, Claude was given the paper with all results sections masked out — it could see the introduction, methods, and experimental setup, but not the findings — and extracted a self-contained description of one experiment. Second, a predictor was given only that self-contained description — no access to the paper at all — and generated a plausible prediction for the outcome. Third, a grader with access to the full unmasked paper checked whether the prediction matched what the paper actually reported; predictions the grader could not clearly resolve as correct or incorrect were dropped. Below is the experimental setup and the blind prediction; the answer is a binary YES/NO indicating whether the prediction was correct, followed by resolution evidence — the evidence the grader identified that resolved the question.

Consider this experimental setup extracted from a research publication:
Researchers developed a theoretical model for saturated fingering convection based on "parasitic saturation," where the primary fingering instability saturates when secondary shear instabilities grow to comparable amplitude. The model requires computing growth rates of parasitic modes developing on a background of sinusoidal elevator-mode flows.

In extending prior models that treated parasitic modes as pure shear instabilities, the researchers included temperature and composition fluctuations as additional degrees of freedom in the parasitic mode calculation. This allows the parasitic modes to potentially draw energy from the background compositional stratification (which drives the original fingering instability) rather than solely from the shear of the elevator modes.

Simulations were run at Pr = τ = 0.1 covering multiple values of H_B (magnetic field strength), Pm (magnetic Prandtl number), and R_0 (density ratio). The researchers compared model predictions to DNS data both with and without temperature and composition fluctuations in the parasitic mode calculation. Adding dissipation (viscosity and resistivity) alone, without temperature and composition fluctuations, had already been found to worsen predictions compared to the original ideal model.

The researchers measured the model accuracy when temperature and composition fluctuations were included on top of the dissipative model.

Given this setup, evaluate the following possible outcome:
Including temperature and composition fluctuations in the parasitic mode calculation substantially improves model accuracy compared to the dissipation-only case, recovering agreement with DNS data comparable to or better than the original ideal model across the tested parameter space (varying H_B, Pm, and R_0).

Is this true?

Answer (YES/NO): YES